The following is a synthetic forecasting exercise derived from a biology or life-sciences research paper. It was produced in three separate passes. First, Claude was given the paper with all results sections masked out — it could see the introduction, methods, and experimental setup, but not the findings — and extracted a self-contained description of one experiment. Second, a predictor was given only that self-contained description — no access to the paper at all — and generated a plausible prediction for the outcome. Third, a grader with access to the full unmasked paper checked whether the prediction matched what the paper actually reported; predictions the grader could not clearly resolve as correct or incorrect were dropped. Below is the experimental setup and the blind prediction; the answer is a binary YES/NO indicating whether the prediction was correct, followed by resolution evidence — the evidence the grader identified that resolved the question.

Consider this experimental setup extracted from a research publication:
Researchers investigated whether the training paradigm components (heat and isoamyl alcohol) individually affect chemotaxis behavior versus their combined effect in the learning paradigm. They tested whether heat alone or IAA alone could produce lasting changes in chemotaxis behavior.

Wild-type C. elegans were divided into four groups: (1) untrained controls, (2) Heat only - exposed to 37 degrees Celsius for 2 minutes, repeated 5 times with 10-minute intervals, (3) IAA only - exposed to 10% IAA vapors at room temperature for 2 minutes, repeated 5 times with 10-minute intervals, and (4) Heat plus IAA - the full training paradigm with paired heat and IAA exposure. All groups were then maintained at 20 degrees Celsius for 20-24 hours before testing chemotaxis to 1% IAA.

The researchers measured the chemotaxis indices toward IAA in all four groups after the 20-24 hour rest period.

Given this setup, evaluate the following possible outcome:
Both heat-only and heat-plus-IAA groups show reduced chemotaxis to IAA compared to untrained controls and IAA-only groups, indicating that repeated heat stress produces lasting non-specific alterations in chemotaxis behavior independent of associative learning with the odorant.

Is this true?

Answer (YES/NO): NO